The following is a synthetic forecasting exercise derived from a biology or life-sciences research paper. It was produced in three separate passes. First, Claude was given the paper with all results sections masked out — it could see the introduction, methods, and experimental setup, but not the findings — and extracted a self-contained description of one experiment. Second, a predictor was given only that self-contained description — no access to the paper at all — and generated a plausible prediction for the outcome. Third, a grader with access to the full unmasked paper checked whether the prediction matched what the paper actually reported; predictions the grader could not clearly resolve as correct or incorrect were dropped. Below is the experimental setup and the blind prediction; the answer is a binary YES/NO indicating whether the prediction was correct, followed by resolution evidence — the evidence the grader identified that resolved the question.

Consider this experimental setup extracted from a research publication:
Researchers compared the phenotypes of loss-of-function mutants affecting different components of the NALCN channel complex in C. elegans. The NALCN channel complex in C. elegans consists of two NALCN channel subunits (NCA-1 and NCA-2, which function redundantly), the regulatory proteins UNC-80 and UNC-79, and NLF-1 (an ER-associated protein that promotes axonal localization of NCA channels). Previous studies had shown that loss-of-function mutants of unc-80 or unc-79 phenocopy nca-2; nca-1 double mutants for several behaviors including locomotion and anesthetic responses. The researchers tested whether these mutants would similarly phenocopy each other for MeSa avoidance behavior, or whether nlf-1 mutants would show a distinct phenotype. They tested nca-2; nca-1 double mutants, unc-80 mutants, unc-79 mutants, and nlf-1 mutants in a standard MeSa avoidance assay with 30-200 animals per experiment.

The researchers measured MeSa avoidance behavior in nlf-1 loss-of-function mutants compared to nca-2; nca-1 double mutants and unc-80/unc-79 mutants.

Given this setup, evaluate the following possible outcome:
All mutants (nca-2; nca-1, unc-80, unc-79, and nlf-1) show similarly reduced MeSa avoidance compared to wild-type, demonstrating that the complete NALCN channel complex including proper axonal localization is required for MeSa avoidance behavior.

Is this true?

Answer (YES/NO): NO